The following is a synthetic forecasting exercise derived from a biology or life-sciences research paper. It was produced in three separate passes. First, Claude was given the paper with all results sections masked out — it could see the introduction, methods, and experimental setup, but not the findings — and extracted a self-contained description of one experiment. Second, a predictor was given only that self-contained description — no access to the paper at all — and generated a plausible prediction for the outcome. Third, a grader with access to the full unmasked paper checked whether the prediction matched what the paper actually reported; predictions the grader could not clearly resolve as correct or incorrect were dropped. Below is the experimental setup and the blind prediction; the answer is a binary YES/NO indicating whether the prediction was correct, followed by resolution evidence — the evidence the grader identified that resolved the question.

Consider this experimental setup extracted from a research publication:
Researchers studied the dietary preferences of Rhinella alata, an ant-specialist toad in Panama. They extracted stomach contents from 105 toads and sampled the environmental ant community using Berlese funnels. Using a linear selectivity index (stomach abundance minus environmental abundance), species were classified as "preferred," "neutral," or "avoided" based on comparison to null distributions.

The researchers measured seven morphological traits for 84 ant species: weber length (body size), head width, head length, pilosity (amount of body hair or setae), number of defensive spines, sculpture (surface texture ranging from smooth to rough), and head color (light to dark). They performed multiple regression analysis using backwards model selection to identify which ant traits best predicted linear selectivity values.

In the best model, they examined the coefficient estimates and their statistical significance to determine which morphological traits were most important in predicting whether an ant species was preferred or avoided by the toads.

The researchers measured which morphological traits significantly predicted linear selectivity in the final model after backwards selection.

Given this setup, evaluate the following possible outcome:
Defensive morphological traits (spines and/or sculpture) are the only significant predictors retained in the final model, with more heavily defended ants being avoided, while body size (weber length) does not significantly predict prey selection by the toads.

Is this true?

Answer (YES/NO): NO